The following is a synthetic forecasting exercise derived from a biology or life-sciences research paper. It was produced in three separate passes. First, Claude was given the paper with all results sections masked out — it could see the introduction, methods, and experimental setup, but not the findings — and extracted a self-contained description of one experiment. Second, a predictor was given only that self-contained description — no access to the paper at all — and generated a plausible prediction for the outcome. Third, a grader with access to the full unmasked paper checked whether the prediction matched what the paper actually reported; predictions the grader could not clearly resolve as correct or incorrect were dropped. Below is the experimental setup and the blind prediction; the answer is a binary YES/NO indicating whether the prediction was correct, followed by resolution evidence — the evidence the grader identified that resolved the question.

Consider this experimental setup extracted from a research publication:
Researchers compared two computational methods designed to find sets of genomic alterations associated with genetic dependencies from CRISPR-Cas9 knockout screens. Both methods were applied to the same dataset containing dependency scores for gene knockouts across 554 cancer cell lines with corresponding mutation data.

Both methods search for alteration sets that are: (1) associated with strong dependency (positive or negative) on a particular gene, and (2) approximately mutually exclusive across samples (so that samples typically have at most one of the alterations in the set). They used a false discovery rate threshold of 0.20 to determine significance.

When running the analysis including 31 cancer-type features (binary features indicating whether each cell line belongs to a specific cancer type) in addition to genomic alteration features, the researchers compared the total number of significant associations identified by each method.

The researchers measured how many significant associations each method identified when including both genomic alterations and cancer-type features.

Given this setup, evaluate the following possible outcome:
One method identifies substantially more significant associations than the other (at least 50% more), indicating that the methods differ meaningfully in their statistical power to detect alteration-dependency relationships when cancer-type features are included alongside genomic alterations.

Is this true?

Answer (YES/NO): YES